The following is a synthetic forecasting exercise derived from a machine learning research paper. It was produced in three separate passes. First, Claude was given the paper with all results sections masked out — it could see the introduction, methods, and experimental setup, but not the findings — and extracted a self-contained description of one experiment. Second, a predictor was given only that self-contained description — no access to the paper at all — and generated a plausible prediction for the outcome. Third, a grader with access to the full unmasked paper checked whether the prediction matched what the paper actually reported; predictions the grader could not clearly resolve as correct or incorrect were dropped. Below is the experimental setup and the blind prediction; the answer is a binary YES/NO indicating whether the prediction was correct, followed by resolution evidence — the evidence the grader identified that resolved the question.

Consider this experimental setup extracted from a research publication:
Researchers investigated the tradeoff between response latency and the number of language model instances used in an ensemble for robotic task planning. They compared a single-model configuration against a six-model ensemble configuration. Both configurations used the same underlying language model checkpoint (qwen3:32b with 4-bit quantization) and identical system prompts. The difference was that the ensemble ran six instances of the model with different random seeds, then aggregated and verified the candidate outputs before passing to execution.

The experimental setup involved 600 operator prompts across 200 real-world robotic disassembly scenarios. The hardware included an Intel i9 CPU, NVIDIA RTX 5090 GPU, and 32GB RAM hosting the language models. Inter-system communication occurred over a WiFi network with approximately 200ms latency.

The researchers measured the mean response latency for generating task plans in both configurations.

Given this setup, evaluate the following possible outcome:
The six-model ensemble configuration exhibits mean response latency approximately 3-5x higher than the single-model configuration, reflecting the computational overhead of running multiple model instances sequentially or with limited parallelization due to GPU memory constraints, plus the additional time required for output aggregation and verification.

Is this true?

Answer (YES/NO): NO